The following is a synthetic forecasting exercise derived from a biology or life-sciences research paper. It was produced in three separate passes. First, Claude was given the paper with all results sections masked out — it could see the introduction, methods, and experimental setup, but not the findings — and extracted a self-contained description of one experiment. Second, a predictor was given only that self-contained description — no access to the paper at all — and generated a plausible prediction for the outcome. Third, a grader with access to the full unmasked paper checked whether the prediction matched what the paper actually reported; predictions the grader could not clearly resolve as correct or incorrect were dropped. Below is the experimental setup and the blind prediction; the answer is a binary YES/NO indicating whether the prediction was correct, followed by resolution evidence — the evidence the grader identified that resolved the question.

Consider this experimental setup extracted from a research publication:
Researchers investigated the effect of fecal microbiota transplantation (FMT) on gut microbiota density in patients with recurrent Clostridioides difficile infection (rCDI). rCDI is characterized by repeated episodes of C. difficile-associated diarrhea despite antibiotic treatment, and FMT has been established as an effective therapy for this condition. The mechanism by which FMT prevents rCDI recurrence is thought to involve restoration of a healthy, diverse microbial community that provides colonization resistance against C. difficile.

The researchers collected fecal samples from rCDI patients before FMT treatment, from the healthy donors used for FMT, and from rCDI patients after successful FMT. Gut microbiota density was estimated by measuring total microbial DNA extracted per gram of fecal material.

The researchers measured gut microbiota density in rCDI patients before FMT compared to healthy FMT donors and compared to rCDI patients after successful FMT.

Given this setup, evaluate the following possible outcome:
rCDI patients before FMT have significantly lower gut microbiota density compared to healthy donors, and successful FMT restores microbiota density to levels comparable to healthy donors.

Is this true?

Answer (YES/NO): YES